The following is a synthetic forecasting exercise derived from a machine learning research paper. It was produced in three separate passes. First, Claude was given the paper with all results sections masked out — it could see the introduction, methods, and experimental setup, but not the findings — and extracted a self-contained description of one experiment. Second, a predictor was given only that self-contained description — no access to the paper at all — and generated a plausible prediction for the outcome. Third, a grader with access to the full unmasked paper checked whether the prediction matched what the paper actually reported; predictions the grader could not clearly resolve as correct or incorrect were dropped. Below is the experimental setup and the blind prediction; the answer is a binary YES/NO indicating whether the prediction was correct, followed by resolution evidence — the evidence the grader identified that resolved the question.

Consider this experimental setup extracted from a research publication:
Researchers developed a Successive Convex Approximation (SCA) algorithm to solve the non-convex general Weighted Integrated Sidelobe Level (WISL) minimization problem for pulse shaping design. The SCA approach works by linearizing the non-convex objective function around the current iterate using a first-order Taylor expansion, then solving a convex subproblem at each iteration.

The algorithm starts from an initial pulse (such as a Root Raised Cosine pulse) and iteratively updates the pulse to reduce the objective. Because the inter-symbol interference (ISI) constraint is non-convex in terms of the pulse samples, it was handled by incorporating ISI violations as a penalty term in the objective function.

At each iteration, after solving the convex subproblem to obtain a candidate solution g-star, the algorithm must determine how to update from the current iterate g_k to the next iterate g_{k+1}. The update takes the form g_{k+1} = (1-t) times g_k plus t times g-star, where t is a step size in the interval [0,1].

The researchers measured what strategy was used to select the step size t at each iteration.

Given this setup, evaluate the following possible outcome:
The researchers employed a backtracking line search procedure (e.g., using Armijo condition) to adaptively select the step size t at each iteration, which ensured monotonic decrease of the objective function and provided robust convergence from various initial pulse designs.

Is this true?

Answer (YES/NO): NO